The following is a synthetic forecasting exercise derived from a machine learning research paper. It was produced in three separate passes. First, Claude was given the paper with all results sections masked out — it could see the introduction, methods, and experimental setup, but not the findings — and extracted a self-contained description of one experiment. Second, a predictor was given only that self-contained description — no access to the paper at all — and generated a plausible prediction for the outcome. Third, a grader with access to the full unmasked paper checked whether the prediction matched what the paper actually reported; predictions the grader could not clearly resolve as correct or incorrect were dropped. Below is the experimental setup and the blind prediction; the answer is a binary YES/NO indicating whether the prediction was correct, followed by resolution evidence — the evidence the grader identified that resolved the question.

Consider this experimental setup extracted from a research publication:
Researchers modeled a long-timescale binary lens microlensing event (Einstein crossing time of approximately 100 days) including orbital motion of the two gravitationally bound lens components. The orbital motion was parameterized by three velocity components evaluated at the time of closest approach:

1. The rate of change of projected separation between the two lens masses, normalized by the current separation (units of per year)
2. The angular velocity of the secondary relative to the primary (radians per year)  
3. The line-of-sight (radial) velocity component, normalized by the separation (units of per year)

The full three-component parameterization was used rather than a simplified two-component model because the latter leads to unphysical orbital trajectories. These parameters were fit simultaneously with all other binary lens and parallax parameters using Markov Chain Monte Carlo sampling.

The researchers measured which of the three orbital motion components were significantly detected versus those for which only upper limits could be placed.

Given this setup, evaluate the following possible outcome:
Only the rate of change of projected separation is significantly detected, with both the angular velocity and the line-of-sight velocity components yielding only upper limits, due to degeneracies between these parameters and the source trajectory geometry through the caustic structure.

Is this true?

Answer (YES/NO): NO